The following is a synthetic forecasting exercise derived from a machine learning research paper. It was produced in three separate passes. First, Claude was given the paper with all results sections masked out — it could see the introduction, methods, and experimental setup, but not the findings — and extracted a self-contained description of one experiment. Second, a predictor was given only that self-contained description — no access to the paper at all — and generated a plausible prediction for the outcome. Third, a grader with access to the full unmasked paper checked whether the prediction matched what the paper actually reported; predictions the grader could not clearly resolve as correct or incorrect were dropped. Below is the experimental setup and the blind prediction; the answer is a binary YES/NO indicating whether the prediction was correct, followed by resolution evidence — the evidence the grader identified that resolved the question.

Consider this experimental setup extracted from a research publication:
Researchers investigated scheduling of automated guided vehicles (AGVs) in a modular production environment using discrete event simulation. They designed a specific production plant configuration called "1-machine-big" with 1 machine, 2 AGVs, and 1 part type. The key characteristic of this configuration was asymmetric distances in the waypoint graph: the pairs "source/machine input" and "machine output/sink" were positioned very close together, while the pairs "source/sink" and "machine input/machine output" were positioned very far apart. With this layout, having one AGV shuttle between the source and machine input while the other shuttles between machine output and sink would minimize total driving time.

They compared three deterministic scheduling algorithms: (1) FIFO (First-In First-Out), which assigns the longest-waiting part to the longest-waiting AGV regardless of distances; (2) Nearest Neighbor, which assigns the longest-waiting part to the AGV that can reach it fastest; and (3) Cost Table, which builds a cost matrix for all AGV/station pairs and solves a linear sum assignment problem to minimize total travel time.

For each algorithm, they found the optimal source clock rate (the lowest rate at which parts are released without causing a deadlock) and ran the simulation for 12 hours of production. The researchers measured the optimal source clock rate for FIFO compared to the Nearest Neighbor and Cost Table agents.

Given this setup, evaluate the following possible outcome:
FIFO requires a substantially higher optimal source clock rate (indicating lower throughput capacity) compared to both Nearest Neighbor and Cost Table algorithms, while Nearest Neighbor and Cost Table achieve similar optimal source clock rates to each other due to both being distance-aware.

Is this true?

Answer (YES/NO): NO